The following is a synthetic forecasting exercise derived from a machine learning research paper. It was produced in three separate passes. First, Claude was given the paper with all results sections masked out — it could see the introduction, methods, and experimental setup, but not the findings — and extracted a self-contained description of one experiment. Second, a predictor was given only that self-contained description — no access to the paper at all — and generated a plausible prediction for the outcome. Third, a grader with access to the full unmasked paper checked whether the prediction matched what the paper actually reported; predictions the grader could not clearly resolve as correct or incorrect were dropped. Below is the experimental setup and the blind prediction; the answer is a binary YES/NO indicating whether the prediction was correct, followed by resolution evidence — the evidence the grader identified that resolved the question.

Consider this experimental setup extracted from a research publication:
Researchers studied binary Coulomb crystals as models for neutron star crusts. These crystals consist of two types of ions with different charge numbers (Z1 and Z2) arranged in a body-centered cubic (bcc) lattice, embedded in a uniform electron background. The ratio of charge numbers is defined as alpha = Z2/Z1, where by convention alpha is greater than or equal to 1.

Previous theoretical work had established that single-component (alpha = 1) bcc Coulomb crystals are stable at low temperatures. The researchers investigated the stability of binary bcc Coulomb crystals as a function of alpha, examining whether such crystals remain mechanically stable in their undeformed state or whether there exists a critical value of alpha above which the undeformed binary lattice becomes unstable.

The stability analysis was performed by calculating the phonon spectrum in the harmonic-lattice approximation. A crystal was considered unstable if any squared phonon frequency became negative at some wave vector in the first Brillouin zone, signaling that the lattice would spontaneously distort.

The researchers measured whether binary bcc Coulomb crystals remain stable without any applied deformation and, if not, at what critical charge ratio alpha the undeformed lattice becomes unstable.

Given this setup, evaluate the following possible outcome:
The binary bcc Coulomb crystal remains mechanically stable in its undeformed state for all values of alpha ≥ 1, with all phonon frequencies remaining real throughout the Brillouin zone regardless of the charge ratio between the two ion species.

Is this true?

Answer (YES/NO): NO